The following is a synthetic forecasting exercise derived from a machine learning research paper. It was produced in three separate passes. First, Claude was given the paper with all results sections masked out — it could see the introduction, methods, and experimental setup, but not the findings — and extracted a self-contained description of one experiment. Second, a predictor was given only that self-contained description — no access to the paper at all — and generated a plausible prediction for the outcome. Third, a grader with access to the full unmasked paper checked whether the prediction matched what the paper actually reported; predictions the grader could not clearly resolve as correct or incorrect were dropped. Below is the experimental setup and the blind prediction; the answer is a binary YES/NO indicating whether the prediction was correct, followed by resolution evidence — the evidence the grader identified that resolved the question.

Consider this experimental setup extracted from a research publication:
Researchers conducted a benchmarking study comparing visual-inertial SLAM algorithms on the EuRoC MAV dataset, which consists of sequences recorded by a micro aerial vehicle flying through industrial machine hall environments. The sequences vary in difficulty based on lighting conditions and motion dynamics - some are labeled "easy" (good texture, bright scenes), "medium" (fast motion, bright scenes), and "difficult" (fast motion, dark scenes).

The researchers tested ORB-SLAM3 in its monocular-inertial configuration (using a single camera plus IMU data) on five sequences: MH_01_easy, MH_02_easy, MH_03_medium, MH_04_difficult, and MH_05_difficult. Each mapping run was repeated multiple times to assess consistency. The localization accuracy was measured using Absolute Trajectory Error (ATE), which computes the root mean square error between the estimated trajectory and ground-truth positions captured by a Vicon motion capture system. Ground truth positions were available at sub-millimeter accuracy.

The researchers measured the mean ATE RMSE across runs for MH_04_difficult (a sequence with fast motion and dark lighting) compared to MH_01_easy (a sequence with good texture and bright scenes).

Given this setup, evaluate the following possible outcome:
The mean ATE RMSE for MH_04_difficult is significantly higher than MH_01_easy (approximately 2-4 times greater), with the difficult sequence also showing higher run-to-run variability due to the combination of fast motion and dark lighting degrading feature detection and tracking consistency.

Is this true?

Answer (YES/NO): NO